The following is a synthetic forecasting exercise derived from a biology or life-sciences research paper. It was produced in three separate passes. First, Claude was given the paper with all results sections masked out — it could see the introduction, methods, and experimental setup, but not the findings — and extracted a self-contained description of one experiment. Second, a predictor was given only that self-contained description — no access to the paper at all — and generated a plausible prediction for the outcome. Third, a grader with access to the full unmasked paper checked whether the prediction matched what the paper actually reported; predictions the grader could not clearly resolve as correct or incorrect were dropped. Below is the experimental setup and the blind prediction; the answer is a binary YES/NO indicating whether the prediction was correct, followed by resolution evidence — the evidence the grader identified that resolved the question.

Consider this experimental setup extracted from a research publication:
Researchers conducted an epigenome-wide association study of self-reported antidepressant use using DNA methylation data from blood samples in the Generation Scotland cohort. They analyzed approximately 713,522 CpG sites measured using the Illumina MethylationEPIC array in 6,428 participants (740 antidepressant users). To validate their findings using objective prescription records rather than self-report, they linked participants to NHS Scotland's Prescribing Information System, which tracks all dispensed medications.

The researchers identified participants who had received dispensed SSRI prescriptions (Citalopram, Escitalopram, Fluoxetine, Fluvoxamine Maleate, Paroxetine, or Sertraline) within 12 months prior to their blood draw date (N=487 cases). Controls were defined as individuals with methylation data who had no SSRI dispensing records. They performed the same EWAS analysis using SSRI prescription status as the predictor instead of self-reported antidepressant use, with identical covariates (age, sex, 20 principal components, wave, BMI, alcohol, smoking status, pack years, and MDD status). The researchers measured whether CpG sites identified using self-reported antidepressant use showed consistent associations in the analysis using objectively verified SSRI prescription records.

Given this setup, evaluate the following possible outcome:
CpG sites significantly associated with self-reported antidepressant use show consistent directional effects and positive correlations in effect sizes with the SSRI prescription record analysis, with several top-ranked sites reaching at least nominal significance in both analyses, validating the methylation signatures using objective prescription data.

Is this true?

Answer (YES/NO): YES